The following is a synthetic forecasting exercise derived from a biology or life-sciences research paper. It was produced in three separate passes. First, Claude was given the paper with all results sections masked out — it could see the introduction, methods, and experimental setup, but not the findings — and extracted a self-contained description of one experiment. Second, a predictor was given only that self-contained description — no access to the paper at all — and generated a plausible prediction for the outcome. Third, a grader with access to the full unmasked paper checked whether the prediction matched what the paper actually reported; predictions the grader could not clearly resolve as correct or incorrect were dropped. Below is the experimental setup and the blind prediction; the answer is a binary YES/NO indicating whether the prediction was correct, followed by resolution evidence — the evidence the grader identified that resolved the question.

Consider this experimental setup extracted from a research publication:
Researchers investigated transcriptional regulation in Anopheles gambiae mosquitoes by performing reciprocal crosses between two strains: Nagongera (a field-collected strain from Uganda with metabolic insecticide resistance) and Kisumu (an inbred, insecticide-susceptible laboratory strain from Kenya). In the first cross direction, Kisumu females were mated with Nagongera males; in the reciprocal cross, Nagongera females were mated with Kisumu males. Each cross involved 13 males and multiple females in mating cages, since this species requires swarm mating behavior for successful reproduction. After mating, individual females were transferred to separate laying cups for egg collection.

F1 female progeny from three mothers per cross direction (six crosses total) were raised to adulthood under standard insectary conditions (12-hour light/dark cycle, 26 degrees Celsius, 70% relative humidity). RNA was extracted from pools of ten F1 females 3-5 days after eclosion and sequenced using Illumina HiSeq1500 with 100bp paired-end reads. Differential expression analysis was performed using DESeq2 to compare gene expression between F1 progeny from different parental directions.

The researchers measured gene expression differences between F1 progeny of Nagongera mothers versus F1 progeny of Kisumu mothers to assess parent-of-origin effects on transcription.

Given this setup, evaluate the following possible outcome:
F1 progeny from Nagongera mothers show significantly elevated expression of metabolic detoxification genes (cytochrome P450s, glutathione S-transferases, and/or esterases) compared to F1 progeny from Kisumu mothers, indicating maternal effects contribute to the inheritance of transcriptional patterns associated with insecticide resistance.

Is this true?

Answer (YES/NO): NO